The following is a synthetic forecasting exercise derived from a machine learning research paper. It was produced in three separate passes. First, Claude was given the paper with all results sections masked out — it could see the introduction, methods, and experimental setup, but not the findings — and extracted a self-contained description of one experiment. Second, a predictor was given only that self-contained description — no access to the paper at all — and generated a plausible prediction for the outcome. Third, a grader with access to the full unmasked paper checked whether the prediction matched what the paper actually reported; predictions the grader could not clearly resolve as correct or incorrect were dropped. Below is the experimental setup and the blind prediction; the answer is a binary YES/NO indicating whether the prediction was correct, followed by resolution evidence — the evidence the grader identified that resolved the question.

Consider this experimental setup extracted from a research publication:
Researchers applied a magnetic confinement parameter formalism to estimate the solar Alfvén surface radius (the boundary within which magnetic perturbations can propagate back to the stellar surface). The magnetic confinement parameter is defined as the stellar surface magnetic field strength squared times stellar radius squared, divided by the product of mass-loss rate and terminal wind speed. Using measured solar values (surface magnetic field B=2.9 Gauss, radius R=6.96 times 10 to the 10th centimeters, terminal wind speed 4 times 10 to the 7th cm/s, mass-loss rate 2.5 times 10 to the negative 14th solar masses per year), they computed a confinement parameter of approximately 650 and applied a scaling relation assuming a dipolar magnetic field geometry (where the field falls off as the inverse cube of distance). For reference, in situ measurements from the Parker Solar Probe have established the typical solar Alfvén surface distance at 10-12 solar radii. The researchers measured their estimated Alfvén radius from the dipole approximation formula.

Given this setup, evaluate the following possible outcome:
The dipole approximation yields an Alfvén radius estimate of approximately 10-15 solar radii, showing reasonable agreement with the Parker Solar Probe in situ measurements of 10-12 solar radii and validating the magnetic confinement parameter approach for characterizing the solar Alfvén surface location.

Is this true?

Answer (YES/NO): NO